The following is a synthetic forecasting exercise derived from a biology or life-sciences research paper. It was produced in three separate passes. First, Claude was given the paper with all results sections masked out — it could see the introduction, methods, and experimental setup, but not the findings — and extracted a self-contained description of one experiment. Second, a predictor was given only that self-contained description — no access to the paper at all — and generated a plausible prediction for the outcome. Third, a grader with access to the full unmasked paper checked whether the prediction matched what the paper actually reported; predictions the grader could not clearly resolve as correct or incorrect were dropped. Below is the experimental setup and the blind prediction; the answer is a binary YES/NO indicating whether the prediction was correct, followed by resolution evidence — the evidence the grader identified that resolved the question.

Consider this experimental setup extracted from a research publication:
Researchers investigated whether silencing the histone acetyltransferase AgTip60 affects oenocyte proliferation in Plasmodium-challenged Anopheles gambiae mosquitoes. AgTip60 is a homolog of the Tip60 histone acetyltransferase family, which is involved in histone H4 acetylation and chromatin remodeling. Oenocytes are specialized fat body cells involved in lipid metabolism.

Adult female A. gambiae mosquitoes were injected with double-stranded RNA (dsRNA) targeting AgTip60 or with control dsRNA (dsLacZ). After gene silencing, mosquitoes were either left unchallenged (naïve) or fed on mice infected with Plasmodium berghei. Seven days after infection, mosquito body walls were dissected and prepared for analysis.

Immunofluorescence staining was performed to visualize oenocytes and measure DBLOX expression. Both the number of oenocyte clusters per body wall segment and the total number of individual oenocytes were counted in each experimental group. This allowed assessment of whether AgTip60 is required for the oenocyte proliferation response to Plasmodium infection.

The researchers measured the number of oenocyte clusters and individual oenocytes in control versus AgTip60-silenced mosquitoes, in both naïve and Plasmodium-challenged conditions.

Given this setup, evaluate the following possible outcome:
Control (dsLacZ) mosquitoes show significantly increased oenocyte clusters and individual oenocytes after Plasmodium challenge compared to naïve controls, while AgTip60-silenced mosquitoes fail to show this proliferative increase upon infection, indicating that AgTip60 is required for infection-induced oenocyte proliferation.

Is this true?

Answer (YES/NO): YES